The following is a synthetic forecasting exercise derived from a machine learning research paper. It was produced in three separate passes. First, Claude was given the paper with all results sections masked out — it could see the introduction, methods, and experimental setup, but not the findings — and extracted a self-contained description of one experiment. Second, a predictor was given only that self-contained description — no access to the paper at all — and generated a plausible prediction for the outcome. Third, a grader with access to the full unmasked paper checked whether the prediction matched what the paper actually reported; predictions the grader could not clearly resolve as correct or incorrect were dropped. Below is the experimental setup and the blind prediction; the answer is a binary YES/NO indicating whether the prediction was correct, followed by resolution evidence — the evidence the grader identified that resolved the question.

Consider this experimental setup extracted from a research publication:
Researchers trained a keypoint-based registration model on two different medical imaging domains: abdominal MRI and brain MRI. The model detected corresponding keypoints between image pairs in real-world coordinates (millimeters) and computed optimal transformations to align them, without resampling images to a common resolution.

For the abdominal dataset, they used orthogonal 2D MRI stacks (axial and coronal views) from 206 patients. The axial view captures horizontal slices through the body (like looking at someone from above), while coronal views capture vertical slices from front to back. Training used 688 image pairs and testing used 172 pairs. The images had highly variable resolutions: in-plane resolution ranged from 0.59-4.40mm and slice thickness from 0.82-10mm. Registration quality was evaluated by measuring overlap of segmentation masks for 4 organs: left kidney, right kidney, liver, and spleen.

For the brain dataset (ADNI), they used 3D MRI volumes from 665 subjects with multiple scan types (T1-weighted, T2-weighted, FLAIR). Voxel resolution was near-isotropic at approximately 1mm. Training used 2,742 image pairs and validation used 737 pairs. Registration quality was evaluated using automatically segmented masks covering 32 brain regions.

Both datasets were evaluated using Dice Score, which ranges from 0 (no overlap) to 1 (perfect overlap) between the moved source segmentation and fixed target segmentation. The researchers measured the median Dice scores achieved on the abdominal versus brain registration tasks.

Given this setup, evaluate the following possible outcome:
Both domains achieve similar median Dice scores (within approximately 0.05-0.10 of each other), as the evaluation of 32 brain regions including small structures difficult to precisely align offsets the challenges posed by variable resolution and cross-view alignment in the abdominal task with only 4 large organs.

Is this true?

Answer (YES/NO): NO